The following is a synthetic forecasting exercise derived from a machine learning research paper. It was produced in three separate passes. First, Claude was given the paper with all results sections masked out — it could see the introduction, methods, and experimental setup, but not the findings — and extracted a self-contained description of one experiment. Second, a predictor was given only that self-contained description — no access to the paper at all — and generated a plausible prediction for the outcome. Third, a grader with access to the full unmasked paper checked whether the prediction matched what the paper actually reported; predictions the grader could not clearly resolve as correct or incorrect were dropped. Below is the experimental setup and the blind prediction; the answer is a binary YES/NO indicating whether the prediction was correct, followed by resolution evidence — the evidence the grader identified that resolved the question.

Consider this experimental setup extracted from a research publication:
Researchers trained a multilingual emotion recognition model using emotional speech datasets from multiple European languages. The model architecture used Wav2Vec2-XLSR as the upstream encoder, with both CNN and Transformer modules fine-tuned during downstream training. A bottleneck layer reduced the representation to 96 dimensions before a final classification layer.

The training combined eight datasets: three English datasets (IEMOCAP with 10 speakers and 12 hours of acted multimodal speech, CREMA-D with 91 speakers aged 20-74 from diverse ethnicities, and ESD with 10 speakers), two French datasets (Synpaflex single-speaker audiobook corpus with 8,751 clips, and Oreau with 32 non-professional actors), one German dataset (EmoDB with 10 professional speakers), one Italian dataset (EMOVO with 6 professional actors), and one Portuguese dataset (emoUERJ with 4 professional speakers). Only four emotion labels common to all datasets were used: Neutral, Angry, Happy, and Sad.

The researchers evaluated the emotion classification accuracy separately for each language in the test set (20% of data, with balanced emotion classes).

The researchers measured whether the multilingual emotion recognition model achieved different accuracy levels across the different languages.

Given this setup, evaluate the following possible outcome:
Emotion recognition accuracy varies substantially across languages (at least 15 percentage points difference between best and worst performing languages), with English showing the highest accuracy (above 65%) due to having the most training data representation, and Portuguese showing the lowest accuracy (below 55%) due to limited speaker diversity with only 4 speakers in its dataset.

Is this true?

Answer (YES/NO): NO